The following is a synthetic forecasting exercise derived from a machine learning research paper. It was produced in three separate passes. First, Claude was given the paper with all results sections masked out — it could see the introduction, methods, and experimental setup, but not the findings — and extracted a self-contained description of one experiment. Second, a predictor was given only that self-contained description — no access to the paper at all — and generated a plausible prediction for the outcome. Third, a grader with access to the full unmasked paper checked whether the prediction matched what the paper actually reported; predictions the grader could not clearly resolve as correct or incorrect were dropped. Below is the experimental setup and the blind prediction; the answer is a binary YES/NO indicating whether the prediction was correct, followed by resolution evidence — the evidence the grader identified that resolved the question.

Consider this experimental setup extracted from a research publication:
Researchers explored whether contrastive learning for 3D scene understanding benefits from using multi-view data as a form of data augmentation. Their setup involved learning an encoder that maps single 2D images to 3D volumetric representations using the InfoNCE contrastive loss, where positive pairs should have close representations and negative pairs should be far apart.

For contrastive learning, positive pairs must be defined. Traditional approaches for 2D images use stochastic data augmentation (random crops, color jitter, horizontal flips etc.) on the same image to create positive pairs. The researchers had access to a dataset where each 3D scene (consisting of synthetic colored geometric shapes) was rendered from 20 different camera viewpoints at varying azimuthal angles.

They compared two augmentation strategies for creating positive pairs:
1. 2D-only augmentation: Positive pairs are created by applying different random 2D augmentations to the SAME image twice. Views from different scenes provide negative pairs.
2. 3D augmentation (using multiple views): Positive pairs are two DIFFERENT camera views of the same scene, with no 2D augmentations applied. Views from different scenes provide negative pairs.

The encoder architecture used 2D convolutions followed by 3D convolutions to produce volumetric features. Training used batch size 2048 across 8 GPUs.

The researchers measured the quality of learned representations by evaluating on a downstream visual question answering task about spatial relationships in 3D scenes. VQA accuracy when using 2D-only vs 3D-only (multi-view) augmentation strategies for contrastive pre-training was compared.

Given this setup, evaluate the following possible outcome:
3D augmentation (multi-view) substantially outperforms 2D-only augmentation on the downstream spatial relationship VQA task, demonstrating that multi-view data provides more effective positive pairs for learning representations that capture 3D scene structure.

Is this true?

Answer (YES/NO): NO